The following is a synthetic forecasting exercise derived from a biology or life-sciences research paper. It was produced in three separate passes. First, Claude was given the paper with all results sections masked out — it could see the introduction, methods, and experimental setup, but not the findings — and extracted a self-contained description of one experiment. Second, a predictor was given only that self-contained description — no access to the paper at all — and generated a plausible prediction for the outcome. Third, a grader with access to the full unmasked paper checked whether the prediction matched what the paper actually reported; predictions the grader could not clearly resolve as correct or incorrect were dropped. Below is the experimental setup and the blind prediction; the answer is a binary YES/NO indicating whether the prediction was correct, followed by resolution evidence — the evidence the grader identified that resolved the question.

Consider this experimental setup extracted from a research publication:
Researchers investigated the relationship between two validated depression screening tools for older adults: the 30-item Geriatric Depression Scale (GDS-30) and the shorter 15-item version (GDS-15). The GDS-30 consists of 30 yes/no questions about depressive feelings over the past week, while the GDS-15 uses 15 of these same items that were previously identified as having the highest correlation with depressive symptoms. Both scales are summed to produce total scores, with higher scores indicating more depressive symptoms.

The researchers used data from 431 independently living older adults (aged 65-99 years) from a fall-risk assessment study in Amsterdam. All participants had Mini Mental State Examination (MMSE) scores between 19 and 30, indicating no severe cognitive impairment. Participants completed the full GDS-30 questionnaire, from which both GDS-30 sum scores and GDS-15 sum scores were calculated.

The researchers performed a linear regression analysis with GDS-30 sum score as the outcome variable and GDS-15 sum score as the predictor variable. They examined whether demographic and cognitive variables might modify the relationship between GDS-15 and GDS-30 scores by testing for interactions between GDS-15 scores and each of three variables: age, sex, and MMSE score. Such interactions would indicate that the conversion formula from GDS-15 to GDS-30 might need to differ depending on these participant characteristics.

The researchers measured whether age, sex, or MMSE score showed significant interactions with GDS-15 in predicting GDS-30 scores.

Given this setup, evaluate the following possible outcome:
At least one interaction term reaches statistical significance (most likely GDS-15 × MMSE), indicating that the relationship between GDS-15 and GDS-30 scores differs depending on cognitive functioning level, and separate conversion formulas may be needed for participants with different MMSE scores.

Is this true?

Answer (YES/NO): NO